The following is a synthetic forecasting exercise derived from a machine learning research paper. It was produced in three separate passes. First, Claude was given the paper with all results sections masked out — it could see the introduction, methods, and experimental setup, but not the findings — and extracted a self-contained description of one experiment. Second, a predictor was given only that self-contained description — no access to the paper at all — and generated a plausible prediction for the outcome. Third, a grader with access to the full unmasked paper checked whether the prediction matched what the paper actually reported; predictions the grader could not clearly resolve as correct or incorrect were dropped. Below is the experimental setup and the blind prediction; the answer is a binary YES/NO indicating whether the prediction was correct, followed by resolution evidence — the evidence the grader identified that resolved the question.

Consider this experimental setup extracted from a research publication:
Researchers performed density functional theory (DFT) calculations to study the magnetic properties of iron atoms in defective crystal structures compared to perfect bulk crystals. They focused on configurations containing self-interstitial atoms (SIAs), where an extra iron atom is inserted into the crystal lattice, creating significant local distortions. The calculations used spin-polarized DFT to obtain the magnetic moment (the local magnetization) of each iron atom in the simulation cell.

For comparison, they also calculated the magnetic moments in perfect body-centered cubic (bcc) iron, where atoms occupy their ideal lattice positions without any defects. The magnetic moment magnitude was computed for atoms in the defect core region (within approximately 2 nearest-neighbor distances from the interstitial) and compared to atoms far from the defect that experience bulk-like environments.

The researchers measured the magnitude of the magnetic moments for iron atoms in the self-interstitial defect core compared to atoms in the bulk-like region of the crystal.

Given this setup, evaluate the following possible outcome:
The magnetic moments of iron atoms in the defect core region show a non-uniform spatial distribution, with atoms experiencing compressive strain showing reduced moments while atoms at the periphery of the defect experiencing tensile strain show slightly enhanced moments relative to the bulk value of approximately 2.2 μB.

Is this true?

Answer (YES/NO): YES